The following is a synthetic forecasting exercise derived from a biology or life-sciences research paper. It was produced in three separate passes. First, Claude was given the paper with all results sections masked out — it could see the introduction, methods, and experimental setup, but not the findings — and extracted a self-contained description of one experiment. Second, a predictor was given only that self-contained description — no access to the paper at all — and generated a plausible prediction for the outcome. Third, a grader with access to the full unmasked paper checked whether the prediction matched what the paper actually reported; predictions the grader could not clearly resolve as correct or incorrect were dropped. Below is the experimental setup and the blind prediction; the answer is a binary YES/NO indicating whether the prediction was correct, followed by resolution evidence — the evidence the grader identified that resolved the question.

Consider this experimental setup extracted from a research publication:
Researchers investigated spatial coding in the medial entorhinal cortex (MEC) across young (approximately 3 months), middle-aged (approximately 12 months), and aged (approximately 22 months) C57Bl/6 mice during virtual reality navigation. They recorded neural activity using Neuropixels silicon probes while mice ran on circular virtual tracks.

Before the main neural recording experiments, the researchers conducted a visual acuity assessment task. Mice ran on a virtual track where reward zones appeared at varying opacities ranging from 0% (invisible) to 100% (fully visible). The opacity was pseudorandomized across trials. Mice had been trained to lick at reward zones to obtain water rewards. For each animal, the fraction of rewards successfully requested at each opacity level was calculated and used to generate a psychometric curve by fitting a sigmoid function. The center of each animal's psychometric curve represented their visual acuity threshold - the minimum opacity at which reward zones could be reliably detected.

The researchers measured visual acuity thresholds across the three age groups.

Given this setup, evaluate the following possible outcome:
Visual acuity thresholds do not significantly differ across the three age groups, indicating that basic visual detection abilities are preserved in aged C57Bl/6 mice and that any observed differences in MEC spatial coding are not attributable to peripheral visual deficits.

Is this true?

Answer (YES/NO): YES